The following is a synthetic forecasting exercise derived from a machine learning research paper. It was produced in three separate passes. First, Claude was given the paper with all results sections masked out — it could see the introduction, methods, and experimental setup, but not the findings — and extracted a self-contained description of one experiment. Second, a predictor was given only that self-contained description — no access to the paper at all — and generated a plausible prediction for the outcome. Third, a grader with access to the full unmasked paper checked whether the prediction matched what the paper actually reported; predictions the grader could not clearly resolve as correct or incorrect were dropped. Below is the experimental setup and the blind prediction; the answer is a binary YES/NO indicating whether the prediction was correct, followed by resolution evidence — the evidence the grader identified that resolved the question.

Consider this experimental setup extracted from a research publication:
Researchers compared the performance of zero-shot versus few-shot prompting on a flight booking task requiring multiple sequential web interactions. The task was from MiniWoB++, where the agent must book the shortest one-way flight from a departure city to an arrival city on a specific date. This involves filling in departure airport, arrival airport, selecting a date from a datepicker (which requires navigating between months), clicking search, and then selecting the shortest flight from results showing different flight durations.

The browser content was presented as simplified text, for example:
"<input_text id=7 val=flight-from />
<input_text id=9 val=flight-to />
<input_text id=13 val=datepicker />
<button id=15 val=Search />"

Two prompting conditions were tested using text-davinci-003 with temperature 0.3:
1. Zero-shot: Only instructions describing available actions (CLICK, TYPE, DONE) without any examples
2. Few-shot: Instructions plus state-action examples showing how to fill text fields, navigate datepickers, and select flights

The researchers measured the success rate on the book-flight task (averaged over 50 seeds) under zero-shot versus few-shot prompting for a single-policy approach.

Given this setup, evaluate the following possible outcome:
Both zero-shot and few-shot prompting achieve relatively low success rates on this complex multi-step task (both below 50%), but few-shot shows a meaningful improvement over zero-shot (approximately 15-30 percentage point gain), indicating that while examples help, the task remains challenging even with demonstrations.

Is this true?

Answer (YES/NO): NO